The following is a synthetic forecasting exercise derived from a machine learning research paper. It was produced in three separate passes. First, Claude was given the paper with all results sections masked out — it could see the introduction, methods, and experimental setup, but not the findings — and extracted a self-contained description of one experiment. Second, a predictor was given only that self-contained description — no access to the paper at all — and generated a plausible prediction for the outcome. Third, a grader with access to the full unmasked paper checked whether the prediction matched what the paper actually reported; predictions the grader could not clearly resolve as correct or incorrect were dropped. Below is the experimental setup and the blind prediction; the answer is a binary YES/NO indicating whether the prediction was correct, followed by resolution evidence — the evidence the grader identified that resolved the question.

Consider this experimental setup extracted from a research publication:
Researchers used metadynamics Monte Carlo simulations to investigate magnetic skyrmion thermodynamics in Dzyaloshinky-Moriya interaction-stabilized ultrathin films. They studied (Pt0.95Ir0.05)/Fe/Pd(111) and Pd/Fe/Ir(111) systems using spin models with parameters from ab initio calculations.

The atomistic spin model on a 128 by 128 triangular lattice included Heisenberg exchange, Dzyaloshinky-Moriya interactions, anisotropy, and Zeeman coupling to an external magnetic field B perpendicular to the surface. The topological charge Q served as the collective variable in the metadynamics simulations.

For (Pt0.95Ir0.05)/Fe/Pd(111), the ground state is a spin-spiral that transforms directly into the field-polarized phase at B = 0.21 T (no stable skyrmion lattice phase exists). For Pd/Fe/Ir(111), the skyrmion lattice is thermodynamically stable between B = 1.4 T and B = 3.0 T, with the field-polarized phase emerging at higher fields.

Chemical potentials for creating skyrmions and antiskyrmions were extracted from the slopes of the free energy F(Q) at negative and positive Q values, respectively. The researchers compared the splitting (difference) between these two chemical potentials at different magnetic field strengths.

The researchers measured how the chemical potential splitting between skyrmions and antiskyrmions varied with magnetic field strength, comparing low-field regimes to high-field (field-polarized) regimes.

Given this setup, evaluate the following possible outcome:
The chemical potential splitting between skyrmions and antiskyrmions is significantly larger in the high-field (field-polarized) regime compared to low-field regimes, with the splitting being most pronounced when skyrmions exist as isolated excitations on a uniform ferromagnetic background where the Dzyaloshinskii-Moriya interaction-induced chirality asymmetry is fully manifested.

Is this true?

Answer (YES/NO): YES